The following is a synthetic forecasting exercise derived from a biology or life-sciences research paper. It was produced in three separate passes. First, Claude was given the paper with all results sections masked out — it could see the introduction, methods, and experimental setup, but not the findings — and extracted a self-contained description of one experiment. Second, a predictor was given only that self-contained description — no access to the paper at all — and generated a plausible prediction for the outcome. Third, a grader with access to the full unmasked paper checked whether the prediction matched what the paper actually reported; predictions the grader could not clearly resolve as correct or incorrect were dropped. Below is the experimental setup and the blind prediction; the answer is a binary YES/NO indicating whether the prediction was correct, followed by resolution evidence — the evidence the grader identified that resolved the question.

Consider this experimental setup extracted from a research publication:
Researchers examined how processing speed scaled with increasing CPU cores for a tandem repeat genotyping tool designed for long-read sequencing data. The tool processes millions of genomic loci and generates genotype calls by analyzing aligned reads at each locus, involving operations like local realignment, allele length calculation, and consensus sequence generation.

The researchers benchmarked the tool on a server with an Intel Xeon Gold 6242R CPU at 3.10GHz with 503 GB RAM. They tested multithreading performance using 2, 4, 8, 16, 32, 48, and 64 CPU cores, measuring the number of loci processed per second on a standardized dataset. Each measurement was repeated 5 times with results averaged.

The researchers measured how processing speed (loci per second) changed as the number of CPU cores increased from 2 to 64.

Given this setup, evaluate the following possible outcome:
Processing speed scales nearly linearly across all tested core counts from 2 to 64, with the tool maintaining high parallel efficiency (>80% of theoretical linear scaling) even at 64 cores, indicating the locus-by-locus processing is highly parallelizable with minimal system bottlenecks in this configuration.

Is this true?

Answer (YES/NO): NO